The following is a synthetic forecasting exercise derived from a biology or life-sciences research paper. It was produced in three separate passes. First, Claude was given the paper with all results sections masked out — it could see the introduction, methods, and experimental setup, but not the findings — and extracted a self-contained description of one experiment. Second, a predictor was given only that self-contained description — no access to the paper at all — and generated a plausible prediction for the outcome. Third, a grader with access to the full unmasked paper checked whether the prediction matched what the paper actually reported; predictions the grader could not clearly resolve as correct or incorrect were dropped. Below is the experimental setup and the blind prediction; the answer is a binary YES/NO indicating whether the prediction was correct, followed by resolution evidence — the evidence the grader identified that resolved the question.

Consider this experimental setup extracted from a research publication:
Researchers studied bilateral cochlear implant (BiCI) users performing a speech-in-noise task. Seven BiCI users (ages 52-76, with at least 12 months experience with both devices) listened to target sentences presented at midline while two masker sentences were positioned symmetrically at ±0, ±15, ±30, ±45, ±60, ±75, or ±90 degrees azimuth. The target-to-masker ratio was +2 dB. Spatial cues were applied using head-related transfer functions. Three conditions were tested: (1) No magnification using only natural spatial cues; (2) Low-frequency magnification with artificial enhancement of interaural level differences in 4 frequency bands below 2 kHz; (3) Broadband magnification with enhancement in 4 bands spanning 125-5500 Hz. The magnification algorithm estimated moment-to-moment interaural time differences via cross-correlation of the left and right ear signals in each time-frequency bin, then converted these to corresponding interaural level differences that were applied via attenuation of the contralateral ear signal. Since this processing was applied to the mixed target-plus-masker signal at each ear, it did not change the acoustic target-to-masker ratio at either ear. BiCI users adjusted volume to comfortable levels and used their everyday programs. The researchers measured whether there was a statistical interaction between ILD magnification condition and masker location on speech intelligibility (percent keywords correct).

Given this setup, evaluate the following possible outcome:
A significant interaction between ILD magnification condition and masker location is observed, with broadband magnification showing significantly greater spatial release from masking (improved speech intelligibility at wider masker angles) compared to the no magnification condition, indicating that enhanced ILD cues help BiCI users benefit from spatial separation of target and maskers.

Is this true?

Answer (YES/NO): NO